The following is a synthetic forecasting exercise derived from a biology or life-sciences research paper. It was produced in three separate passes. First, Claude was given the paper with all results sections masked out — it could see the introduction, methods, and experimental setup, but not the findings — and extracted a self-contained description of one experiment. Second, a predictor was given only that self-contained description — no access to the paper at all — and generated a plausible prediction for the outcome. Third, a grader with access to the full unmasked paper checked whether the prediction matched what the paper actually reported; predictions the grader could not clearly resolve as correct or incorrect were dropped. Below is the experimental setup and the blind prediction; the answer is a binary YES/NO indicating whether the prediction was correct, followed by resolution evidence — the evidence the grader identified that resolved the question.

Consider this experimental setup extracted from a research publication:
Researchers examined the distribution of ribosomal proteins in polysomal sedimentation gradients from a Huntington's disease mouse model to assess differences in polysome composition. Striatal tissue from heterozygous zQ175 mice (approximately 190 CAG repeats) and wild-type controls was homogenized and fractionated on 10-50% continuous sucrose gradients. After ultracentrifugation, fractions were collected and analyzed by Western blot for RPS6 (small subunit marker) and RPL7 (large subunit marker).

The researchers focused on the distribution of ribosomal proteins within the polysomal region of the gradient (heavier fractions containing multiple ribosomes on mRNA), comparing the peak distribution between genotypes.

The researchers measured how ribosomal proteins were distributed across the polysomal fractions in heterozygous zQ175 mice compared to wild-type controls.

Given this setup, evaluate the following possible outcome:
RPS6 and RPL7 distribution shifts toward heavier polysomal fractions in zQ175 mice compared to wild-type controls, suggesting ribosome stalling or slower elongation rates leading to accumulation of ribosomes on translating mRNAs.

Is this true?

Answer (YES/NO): NO